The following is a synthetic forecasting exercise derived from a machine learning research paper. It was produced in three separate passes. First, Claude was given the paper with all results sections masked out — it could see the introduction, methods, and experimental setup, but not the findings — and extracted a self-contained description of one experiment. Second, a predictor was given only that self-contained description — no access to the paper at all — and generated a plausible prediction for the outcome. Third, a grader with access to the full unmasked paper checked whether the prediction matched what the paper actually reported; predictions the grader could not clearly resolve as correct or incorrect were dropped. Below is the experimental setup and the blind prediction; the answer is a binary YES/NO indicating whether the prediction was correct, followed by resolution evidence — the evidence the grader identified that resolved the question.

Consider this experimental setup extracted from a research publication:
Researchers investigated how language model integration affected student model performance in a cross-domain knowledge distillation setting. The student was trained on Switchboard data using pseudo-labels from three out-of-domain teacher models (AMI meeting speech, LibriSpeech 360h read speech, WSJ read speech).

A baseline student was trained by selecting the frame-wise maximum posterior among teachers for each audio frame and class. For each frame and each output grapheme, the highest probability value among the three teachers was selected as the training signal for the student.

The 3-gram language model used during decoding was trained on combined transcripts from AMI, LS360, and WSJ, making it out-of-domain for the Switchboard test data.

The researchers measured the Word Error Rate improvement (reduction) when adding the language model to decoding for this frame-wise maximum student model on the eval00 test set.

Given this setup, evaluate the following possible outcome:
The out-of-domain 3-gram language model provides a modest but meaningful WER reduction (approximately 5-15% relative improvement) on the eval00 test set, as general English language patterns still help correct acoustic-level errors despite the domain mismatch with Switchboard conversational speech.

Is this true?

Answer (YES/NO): NO